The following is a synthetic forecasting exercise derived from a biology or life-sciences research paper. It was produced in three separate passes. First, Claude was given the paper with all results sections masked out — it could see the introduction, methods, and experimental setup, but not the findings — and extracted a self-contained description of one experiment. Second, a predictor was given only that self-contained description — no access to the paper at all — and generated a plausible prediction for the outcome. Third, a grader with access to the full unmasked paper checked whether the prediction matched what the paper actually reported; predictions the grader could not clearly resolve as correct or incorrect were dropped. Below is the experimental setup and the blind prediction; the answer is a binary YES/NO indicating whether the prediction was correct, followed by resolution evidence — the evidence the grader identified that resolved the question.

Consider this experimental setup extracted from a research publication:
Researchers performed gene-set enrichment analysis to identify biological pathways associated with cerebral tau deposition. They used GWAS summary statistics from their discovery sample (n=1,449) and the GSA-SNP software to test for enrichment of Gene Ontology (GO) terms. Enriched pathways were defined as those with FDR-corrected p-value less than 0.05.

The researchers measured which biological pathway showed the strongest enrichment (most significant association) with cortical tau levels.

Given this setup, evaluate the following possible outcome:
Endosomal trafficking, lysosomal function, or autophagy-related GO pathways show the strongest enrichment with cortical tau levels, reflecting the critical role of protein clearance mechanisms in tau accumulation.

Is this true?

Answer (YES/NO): NO